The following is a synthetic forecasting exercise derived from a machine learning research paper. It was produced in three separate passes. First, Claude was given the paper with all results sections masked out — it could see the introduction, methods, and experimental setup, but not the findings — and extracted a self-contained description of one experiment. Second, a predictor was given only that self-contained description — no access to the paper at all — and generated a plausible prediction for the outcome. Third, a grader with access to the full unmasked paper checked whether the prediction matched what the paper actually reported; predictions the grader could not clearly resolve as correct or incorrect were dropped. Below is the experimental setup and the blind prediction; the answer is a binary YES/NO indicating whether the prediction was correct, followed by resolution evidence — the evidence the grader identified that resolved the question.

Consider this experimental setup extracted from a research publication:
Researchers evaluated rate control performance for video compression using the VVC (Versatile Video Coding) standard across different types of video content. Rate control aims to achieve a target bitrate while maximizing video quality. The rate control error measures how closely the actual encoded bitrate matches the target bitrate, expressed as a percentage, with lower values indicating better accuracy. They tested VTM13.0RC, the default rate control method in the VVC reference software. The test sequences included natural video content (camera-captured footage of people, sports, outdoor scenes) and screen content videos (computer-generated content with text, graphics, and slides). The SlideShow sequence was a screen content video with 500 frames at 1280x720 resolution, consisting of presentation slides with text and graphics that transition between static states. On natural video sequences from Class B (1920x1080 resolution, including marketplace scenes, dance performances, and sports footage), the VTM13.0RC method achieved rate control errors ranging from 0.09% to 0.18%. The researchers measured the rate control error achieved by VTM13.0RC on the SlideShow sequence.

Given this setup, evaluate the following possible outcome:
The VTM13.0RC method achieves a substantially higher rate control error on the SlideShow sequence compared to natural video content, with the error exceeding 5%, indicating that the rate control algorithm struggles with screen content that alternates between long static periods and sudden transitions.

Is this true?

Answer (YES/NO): YES